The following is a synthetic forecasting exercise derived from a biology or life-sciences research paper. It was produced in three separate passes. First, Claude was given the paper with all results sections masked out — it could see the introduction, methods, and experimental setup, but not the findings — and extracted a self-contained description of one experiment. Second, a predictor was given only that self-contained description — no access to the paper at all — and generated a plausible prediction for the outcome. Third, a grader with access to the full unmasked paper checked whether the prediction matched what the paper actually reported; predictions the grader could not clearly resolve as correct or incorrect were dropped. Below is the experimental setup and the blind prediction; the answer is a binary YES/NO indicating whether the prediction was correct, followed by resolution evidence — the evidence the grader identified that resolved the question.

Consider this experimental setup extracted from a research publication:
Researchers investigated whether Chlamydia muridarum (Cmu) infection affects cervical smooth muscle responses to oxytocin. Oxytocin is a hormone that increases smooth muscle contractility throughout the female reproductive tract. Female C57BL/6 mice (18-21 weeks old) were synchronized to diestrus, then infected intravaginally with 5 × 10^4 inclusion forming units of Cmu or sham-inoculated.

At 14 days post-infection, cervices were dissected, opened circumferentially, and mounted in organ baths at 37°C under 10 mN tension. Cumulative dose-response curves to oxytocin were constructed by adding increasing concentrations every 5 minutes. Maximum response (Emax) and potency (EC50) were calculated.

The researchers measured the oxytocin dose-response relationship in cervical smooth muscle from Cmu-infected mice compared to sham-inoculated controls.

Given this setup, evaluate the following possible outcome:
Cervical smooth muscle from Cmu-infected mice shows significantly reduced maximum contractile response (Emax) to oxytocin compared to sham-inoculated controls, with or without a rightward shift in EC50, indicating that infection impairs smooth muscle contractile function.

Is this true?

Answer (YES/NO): NO